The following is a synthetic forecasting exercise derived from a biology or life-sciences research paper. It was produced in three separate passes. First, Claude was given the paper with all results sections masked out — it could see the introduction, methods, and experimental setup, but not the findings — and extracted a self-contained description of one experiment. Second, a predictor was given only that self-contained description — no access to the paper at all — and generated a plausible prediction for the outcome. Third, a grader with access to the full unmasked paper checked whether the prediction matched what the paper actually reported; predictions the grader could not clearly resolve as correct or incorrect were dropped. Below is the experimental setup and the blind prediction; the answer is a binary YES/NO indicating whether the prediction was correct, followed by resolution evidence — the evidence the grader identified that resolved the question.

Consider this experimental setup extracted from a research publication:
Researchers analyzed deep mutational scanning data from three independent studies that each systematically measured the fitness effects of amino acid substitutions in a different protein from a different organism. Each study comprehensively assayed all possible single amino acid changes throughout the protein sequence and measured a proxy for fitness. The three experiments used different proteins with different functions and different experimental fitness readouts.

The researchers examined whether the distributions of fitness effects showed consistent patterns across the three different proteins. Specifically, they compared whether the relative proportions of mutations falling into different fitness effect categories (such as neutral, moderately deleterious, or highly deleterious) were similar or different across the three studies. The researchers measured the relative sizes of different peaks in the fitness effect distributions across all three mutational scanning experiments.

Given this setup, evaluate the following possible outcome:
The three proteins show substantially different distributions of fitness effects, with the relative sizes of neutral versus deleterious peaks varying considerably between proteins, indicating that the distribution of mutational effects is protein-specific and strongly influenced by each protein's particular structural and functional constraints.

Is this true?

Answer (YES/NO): NO